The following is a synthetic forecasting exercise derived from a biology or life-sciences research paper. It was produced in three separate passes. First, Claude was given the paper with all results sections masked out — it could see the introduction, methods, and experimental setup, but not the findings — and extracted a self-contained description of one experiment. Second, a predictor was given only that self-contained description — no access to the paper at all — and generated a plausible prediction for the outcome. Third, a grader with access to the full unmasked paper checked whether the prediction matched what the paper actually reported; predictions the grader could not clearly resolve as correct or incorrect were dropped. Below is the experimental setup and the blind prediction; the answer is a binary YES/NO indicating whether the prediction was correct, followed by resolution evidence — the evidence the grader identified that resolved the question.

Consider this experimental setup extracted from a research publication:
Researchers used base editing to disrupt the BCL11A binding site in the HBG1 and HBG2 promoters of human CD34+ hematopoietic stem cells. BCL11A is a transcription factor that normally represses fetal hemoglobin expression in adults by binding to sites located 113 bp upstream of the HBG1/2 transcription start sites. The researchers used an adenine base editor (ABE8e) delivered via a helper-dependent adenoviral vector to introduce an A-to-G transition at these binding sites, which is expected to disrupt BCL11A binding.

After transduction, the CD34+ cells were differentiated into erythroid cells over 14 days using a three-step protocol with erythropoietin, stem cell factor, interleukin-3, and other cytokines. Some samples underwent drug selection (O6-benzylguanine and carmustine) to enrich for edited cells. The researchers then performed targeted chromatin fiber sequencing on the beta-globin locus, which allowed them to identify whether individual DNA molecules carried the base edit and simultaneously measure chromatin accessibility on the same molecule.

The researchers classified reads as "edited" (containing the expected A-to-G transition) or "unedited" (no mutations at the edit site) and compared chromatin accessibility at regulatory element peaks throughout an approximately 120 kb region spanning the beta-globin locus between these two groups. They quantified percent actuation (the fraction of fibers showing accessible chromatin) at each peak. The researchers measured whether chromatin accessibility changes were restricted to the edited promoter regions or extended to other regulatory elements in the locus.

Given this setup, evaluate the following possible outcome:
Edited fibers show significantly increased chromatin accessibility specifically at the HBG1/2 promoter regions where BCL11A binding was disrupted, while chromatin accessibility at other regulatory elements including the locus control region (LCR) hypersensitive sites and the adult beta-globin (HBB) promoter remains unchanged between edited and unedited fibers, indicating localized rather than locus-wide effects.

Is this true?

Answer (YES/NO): NO